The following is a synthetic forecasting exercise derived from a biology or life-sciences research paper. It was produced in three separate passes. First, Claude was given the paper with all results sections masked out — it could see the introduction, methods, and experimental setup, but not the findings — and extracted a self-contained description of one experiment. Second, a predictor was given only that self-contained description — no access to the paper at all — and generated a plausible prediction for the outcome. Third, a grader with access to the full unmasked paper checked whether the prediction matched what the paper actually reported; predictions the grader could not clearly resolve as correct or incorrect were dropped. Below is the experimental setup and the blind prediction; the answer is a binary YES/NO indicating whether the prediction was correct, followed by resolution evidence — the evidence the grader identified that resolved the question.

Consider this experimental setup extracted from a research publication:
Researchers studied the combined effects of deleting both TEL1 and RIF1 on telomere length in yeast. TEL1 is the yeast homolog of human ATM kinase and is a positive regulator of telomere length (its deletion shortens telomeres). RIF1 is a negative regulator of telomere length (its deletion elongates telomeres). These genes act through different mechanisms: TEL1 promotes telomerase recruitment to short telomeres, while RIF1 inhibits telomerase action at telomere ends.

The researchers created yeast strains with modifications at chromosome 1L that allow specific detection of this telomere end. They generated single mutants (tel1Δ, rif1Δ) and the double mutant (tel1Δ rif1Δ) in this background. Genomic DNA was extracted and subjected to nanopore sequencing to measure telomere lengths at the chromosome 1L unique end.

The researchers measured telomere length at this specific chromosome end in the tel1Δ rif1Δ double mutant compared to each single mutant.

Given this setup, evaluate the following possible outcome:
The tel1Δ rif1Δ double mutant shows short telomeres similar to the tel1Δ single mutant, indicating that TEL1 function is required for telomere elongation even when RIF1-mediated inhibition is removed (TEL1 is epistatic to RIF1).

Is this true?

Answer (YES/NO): NO